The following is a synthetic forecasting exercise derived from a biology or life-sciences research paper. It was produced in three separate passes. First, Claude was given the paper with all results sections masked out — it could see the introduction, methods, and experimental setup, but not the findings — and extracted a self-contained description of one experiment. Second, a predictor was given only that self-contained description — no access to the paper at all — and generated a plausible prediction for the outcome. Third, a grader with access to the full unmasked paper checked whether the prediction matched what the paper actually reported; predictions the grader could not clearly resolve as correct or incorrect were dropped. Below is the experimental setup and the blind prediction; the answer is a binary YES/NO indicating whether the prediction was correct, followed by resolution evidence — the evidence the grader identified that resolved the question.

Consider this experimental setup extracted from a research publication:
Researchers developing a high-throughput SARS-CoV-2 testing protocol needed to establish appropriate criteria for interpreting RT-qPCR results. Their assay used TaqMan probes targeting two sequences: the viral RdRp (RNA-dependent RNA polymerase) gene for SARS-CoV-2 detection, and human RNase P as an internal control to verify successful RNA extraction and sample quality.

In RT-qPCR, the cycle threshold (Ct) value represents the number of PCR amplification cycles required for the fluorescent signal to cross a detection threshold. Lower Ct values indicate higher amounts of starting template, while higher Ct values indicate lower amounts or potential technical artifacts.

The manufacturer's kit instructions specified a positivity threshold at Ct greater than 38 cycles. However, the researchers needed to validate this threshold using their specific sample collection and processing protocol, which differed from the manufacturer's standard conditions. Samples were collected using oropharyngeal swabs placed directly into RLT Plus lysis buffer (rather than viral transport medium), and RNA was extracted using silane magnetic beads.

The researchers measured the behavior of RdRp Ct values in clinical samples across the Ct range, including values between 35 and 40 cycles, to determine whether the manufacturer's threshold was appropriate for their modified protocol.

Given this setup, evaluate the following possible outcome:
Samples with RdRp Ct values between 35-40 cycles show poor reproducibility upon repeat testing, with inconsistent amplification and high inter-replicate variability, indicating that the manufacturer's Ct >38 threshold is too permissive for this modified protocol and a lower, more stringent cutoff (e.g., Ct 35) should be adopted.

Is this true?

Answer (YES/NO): NO